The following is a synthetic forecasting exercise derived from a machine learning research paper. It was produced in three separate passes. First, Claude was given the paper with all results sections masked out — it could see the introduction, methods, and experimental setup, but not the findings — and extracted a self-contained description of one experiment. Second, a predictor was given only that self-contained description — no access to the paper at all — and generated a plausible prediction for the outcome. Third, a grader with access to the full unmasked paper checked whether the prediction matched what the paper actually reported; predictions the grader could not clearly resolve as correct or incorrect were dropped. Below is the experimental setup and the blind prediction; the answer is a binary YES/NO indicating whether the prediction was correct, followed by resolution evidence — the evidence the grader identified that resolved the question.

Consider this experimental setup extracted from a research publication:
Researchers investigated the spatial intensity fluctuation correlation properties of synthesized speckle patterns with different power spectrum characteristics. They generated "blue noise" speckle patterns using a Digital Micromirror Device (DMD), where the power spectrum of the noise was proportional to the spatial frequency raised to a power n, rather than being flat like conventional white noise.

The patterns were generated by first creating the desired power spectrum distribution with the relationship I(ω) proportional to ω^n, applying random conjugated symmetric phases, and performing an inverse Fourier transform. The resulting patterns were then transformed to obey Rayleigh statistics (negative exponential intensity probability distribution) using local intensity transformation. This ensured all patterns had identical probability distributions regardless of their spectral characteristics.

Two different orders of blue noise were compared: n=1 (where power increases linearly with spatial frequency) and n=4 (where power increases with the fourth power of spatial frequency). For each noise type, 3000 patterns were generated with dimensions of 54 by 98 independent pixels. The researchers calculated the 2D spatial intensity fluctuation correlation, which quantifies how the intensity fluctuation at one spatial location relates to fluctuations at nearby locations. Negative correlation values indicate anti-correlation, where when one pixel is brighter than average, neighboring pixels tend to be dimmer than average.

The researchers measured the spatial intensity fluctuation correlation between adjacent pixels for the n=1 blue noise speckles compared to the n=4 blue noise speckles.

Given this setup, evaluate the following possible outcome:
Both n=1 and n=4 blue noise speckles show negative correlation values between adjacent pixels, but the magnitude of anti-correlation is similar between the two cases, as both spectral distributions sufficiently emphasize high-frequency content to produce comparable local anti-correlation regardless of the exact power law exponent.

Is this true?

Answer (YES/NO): NO